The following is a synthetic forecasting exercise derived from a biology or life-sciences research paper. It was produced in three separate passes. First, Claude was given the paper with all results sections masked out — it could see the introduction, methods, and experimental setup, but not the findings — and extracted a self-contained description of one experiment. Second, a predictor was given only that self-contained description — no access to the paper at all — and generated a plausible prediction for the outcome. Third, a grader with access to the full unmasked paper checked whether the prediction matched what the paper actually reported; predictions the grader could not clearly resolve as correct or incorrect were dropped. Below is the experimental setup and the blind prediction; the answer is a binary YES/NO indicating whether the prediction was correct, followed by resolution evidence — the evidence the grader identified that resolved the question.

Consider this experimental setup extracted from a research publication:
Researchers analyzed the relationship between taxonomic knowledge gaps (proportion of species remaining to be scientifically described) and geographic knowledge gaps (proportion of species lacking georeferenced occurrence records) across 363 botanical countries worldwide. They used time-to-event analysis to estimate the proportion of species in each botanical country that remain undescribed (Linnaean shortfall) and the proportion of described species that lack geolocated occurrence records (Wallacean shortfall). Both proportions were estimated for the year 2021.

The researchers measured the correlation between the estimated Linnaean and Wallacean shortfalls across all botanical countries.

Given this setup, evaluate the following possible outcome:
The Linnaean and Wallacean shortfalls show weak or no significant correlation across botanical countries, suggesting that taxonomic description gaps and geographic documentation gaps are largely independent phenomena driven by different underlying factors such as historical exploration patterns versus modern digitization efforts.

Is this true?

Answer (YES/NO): YES